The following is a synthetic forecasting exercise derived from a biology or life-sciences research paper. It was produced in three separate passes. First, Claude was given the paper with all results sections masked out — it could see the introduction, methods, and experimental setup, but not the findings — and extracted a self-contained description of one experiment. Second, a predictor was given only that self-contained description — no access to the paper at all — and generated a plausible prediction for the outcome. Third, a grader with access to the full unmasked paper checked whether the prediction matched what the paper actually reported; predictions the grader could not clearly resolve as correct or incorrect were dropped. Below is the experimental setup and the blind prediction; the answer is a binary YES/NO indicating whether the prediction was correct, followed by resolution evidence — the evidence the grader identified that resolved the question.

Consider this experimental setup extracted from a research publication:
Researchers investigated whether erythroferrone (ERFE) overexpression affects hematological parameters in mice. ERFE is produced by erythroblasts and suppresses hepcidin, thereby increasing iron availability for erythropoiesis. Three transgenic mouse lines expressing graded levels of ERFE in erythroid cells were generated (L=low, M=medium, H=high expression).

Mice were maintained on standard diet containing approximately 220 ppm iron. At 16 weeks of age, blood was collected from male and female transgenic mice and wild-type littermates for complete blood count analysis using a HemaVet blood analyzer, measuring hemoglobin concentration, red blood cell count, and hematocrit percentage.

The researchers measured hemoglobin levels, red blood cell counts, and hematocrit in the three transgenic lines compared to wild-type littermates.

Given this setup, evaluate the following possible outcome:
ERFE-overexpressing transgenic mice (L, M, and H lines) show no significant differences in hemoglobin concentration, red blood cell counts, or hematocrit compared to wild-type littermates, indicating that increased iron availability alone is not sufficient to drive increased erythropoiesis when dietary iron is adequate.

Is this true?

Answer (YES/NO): NO